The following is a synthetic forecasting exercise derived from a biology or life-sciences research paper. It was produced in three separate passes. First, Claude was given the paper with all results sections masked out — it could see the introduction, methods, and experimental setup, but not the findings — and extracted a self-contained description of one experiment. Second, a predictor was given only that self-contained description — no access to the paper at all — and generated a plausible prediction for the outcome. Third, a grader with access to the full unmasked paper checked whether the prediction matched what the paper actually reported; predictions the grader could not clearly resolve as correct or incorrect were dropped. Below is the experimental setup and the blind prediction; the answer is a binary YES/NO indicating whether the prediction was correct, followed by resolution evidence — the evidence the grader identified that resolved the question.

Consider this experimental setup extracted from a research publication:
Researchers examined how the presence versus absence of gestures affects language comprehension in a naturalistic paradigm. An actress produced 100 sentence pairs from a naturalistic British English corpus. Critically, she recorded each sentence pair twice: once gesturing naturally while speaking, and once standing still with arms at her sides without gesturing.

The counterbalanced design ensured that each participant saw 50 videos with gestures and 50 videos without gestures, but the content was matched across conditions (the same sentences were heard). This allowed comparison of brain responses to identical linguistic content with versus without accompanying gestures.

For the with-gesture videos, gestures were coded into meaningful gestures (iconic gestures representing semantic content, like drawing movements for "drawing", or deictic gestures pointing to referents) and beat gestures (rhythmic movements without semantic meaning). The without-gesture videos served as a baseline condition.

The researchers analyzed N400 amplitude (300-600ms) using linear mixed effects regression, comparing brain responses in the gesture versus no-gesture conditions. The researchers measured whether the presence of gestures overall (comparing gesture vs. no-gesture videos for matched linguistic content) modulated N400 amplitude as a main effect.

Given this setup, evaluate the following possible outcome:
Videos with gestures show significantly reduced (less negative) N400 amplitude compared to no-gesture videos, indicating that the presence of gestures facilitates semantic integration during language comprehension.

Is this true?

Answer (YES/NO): NO